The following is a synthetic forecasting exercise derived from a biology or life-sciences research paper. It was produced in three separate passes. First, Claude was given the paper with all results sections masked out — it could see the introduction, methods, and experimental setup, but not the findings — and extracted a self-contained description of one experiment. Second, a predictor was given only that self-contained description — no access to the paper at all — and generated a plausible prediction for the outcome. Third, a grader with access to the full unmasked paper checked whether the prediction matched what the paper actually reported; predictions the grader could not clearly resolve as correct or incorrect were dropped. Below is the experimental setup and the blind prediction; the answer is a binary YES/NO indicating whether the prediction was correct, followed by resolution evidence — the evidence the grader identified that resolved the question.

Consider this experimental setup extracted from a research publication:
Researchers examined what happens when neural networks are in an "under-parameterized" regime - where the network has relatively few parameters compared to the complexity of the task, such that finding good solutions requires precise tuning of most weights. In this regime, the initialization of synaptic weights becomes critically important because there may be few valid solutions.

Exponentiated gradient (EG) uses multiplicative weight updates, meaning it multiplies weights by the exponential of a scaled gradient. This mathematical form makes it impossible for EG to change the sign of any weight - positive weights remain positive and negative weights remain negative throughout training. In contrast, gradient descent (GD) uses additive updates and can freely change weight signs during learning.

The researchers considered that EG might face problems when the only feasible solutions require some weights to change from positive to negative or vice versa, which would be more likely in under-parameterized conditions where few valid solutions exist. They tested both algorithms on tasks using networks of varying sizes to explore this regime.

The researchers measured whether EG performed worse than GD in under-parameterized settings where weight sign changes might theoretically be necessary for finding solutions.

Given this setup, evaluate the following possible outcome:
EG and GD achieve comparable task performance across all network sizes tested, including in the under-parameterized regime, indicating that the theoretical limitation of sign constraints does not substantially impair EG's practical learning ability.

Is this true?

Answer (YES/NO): NO